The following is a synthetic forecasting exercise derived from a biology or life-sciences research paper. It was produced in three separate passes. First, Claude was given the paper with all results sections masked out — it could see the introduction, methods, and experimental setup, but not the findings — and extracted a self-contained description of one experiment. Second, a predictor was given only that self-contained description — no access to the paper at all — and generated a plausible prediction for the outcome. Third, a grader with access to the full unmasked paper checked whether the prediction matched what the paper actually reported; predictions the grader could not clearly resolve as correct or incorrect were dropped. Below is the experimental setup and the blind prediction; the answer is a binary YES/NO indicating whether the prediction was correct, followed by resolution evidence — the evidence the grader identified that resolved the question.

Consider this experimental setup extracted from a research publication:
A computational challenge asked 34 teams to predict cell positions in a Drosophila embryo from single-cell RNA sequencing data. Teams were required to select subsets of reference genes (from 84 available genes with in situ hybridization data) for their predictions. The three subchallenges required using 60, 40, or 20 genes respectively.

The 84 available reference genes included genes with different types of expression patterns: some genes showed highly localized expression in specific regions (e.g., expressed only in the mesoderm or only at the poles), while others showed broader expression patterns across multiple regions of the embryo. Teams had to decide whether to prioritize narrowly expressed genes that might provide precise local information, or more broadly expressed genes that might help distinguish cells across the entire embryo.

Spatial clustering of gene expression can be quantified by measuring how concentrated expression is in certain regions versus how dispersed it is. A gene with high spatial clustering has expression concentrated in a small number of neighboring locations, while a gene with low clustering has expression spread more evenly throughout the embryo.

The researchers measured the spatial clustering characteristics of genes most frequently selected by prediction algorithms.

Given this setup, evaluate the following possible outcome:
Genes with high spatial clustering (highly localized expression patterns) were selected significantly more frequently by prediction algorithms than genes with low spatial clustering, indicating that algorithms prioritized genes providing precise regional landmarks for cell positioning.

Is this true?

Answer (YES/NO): YES